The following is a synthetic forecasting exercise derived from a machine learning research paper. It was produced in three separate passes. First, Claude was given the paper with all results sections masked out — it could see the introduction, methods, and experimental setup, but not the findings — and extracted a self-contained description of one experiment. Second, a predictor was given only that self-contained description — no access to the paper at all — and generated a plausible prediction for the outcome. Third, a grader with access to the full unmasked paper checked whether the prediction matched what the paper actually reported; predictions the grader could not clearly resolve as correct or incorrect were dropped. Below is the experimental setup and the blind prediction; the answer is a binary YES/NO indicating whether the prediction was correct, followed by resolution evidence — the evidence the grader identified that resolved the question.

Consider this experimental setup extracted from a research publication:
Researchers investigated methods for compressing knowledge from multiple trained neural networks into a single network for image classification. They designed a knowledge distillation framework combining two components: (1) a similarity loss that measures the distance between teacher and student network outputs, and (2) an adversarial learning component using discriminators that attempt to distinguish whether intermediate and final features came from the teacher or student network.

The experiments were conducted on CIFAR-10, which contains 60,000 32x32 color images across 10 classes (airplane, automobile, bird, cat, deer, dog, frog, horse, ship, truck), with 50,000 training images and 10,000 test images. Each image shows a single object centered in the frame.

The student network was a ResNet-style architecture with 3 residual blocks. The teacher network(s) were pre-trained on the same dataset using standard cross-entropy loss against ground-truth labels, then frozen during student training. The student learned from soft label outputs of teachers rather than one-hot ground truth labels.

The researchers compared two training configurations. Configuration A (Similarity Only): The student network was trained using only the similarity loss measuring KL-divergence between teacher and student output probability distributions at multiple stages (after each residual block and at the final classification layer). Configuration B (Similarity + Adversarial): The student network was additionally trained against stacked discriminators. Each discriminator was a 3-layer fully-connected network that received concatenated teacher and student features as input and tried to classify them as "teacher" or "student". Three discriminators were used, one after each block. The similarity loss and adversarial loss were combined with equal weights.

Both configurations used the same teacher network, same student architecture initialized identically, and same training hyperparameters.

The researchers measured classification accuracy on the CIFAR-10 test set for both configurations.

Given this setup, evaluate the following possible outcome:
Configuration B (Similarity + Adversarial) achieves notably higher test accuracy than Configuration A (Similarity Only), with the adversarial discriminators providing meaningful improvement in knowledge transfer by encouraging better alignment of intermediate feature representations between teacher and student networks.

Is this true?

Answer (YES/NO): YES